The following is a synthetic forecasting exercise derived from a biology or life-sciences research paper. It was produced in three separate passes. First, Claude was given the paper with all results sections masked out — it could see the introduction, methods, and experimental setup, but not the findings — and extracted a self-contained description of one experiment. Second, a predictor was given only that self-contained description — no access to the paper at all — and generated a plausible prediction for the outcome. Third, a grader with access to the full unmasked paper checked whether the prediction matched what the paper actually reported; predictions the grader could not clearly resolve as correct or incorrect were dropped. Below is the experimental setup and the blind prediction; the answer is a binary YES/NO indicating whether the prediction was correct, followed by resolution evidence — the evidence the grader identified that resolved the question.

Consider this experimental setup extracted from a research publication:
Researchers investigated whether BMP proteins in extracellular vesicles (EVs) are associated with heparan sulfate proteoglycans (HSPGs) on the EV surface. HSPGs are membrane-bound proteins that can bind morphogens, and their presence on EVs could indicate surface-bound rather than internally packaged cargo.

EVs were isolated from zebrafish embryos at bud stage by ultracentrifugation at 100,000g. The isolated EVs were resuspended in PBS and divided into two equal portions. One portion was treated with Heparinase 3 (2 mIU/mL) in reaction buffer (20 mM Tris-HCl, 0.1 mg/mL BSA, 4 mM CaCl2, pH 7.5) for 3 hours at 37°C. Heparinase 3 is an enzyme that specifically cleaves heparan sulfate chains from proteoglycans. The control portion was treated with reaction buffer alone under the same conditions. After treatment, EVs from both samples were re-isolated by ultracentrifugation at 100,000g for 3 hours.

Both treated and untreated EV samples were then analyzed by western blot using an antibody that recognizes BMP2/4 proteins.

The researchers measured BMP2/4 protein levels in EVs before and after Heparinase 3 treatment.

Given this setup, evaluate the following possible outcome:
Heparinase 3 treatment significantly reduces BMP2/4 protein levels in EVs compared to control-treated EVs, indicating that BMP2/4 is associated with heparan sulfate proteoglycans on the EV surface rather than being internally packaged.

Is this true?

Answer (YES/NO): YES